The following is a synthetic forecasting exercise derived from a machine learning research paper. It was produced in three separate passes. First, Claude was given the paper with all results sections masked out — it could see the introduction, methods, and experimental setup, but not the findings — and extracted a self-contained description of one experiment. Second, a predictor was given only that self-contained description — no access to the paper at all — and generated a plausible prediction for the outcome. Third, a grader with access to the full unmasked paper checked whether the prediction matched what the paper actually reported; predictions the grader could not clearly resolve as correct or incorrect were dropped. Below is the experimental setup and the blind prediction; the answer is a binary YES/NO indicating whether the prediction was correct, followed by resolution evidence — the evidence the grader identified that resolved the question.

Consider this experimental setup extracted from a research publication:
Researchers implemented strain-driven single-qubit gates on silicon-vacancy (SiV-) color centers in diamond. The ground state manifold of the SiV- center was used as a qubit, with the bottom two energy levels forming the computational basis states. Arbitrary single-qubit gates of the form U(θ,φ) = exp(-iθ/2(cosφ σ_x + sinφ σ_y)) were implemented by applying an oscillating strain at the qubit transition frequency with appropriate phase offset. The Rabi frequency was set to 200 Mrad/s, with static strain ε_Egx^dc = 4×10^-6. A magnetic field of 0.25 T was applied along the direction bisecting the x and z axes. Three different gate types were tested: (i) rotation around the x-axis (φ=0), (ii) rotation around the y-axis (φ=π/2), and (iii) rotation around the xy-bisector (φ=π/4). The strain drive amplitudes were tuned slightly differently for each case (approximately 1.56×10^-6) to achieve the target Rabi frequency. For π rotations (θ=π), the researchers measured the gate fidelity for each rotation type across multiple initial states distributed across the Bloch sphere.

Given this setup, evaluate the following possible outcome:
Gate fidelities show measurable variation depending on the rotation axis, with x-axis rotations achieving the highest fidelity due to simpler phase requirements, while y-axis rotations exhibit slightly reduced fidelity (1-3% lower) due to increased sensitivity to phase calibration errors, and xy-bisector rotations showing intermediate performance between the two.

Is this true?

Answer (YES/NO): NO